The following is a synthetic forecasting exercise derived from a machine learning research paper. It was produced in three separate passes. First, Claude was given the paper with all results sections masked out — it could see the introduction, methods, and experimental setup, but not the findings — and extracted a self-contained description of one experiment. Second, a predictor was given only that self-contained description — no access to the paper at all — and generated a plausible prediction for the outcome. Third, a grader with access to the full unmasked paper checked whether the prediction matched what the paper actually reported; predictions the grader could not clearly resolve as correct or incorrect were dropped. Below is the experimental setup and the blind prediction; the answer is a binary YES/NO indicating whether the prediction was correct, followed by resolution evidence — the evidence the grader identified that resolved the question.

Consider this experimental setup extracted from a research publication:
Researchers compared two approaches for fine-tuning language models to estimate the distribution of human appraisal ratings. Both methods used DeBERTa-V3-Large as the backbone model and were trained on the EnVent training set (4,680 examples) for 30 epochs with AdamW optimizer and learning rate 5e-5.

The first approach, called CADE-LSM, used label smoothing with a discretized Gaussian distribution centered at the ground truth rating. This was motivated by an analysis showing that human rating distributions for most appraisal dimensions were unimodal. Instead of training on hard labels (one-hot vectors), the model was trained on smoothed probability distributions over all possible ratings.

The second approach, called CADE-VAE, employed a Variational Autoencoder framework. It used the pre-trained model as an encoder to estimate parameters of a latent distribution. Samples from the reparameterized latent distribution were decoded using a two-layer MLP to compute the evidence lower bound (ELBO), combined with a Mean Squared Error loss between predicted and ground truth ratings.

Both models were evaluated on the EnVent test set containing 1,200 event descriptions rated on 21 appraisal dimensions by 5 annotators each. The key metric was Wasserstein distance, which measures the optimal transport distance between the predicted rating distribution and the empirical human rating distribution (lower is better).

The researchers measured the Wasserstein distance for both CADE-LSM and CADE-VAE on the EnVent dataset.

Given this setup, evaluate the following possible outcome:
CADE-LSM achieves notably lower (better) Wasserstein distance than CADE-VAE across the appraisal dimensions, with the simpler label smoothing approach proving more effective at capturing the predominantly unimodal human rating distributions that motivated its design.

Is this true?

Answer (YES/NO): YES